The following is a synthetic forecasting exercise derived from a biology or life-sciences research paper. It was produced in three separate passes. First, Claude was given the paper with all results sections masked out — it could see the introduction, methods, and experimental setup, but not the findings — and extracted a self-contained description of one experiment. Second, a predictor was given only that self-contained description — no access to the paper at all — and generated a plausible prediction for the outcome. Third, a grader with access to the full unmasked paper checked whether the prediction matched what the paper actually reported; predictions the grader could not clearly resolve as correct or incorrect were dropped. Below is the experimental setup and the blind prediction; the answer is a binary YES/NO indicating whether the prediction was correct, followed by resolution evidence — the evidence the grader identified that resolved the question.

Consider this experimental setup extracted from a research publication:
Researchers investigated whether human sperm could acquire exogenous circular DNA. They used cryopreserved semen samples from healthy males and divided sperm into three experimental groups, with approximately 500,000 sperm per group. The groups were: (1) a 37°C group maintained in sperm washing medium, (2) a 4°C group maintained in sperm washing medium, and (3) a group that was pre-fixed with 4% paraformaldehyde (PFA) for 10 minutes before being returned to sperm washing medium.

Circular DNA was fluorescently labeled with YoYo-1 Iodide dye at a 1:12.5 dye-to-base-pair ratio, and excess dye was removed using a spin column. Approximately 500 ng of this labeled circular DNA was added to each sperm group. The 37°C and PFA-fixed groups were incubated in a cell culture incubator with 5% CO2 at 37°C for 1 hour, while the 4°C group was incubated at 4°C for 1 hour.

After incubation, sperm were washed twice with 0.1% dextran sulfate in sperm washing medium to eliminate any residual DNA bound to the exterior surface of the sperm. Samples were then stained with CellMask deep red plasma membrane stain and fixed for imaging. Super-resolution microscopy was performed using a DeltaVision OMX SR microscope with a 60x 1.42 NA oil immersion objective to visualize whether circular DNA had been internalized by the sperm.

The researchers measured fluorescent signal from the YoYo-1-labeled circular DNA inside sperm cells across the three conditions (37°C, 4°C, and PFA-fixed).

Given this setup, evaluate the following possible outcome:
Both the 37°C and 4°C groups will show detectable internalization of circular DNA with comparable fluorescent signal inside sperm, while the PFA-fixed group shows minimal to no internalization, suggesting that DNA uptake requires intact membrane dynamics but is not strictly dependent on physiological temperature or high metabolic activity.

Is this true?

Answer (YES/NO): NO